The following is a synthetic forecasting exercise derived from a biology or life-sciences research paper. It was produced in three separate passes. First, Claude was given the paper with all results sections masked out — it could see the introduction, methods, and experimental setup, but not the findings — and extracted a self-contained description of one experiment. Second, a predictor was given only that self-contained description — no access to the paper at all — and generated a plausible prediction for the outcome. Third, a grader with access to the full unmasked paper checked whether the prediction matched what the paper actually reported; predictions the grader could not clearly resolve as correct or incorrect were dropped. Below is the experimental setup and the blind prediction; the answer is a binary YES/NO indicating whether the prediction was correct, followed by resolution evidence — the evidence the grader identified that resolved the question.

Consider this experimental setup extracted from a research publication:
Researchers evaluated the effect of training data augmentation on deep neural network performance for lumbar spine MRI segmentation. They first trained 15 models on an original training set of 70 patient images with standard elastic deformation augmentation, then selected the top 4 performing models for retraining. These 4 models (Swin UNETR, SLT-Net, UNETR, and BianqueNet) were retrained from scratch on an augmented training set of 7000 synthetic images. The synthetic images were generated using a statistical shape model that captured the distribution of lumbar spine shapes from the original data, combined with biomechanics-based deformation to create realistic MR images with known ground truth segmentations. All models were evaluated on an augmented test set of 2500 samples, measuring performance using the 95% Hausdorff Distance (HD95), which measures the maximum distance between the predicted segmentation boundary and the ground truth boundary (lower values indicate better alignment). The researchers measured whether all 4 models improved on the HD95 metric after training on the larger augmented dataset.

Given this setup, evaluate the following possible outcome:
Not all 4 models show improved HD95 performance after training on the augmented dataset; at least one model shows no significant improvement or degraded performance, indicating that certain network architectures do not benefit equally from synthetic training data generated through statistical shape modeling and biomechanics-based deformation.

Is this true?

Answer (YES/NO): YES